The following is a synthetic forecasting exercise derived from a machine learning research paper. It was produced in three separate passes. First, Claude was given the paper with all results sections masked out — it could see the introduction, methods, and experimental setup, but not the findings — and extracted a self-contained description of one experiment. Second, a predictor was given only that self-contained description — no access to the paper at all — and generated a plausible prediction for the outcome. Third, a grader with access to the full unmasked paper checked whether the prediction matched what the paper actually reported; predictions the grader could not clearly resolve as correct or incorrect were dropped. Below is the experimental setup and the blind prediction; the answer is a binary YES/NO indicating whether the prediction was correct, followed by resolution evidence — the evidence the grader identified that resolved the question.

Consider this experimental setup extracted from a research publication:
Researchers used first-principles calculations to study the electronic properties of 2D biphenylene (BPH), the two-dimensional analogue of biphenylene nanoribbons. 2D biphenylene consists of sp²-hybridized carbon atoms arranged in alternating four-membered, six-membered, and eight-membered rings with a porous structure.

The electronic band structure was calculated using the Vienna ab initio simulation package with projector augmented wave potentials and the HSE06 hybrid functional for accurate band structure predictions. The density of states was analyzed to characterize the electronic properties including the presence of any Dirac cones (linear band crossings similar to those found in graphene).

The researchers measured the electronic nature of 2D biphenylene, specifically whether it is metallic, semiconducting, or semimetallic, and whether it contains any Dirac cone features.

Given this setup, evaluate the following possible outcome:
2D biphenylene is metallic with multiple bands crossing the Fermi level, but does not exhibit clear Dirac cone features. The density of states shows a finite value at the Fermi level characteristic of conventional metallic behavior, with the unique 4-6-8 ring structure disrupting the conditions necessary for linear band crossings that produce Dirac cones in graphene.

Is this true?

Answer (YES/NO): NO